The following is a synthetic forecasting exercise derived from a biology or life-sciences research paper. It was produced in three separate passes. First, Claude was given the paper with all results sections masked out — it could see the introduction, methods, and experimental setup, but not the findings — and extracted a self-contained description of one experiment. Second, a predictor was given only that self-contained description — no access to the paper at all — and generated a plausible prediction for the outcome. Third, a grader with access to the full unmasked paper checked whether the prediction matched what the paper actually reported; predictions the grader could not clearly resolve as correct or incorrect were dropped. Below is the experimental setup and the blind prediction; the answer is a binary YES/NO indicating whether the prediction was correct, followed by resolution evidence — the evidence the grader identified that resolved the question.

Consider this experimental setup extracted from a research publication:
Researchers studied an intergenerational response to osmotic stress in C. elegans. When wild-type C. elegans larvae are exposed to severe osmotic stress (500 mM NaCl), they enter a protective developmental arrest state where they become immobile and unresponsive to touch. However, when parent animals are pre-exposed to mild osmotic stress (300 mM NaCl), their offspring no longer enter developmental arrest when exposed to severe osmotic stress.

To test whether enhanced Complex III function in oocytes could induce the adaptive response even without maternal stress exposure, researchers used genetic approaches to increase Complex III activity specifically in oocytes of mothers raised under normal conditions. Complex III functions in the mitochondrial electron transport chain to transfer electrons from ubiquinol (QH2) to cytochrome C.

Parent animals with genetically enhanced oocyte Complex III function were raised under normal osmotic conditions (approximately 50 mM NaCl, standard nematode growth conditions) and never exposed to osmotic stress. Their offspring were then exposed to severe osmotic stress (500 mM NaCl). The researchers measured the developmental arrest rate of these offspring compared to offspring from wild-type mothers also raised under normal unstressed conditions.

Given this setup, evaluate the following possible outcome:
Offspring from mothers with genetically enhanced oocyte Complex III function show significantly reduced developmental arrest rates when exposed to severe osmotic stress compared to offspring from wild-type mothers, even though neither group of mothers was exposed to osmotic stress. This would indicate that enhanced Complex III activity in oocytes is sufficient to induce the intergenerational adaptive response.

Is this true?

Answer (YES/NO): YES